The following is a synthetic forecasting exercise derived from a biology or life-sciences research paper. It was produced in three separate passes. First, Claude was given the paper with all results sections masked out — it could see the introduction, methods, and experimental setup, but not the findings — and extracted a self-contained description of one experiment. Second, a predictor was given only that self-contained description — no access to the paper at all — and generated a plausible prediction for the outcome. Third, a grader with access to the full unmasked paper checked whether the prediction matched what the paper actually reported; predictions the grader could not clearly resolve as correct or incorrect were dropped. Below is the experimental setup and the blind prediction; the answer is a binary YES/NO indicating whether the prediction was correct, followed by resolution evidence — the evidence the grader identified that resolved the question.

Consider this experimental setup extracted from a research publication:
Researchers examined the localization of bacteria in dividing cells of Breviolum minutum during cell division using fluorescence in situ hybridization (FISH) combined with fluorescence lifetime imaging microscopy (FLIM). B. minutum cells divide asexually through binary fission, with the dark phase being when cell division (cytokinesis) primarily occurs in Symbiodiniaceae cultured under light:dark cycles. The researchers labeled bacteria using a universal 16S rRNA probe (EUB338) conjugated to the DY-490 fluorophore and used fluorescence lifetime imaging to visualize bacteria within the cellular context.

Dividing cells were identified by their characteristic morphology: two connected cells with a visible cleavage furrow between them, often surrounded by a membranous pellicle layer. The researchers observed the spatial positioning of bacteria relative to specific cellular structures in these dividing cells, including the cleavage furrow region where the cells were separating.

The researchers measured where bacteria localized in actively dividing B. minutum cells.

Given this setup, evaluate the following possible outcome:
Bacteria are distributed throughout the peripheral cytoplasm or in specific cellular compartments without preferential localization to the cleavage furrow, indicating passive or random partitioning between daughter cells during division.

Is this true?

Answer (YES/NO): NO